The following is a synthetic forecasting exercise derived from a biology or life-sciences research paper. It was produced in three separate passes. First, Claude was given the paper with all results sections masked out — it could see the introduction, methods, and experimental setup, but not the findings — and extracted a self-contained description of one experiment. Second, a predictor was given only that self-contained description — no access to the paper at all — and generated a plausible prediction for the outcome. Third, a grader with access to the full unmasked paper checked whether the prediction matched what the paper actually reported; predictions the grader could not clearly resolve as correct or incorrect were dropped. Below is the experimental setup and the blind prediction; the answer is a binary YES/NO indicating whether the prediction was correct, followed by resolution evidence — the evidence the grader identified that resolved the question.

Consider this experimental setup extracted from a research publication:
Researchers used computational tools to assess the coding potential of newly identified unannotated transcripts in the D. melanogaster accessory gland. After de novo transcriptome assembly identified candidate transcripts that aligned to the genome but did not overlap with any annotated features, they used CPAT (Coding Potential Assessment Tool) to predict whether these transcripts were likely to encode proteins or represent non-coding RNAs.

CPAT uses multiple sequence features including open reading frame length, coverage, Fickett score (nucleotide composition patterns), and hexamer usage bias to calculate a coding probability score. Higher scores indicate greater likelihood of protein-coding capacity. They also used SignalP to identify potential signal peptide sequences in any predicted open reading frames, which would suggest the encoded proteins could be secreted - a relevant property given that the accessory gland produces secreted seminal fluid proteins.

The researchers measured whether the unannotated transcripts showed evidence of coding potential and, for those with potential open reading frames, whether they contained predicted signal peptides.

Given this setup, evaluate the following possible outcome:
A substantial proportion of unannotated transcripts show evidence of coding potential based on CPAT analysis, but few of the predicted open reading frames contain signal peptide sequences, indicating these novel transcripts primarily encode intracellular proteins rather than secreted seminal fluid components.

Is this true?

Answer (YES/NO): NO